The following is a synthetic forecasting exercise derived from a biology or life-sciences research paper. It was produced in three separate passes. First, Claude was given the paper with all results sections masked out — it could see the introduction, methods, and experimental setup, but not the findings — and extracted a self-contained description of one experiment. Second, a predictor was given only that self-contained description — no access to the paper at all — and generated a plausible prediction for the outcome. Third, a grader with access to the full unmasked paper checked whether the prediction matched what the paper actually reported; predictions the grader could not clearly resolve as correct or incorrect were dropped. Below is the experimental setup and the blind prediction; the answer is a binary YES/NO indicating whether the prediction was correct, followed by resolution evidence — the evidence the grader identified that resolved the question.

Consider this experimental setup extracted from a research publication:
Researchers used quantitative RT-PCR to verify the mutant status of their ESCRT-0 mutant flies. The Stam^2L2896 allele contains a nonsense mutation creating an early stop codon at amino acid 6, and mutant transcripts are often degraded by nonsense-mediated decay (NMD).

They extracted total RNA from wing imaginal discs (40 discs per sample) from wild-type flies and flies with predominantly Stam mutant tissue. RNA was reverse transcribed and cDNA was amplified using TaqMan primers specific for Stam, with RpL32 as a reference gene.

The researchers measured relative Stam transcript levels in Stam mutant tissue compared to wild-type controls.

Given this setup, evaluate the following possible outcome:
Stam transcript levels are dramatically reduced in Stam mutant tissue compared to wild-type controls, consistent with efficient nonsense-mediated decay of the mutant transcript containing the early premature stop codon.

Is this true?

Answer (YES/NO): NO